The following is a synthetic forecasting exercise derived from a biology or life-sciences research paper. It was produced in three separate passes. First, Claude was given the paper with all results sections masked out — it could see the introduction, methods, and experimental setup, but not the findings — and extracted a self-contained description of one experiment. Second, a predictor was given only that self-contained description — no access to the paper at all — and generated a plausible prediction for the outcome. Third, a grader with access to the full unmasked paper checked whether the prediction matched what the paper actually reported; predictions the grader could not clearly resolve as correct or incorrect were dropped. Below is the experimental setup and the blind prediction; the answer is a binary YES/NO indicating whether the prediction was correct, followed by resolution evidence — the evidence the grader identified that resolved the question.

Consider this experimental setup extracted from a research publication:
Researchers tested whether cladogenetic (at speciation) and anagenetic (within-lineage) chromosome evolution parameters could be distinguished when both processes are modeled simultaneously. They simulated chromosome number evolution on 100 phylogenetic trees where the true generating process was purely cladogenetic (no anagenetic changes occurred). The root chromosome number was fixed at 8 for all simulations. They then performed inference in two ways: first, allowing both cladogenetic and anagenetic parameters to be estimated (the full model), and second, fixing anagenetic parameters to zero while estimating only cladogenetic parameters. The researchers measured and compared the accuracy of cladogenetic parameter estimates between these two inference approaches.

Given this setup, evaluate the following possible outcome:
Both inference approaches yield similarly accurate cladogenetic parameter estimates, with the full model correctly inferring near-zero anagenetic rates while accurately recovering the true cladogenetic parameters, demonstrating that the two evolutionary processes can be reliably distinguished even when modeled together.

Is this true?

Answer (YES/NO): NO